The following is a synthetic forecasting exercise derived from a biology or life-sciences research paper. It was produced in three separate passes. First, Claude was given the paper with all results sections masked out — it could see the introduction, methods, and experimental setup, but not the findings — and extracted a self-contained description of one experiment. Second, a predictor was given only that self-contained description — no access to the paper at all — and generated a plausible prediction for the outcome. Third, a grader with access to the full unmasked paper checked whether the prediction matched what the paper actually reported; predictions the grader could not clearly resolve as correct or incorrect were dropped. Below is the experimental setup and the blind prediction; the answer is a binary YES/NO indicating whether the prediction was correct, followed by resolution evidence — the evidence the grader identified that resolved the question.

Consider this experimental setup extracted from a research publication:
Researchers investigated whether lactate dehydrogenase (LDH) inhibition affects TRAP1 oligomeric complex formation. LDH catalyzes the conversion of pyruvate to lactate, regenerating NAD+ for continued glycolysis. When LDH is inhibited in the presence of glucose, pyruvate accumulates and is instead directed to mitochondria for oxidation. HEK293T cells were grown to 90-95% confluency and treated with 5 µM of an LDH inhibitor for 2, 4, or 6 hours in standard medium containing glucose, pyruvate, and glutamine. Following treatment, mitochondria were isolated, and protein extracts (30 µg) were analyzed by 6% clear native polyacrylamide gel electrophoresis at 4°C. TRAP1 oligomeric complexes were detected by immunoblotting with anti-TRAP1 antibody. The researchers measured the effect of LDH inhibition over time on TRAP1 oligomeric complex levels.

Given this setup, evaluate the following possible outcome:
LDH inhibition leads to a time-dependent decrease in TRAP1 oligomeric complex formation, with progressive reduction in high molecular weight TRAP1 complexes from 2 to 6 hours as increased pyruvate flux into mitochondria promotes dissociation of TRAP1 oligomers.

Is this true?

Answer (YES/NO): NO